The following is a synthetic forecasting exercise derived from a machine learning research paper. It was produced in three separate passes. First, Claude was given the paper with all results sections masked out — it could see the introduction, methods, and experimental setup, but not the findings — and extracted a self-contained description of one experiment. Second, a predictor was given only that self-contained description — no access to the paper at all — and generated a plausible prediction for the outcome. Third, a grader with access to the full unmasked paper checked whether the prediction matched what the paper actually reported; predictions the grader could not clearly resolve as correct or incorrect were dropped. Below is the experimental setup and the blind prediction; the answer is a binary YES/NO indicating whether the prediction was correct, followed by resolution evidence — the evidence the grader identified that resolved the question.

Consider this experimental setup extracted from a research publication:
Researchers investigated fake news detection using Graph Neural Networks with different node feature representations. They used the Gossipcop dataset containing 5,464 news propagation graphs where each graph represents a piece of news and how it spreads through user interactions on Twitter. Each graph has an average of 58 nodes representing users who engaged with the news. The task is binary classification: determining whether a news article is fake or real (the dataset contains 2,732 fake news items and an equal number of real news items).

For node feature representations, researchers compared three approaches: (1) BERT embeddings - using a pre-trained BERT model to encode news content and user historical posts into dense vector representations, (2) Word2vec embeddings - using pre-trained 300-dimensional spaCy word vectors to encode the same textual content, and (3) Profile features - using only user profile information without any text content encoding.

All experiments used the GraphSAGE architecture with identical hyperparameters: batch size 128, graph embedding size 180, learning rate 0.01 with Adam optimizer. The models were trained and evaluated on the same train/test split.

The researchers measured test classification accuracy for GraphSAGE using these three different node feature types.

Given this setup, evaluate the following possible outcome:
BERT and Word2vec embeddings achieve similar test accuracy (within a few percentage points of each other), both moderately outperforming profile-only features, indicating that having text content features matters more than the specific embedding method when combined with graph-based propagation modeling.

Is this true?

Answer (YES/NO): YES